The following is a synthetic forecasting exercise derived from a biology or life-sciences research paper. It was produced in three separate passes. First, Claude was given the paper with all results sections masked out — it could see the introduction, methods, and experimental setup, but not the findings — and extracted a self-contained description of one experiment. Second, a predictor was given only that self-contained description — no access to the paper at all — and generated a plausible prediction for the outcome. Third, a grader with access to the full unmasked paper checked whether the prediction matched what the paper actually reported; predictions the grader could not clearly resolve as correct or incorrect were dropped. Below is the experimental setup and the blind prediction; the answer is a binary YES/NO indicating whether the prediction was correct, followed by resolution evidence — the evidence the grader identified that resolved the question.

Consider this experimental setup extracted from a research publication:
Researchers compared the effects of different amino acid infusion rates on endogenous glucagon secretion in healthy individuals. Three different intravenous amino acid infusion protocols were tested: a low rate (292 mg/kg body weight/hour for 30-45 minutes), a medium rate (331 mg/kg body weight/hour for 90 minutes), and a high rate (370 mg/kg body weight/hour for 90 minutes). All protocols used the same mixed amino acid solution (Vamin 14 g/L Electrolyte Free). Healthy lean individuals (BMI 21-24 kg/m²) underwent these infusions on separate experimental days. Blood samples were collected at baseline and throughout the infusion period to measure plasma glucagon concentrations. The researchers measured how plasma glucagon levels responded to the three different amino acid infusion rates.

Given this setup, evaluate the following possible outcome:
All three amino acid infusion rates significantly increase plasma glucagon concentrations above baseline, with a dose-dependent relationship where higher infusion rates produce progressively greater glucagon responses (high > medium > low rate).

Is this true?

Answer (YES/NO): NO